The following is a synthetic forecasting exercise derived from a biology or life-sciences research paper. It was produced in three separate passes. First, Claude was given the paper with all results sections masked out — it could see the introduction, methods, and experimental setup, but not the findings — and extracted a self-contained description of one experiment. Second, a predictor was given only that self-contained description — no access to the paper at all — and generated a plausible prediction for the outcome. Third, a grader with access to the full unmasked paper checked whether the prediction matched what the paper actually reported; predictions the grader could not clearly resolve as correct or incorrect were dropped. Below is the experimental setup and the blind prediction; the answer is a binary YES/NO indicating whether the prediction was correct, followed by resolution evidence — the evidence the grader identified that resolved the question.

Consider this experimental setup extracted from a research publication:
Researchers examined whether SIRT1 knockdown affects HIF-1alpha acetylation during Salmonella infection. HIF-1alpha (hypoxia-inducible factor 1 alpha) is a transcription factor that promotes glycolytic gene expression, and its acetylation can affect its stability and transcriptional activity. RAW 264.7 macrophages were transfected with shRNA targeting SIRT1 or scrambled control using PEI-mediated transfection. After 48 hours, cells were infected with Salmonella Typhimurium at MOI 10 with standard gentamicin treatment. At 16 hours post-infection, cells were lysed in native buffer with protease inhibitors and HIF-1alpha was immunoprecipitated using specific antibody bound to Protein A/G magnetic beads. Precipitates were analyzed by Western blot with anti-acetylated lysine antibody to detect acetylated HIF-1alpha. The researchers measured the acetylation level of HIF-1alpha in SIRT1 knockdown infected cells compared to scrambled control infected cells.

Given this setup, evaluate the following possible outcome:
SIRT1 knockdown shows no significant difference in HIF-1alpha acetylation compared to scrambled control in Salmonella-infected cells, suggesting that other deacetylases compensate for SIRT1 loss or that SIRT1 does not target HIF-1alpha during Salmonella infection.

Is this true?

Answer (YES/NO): NO